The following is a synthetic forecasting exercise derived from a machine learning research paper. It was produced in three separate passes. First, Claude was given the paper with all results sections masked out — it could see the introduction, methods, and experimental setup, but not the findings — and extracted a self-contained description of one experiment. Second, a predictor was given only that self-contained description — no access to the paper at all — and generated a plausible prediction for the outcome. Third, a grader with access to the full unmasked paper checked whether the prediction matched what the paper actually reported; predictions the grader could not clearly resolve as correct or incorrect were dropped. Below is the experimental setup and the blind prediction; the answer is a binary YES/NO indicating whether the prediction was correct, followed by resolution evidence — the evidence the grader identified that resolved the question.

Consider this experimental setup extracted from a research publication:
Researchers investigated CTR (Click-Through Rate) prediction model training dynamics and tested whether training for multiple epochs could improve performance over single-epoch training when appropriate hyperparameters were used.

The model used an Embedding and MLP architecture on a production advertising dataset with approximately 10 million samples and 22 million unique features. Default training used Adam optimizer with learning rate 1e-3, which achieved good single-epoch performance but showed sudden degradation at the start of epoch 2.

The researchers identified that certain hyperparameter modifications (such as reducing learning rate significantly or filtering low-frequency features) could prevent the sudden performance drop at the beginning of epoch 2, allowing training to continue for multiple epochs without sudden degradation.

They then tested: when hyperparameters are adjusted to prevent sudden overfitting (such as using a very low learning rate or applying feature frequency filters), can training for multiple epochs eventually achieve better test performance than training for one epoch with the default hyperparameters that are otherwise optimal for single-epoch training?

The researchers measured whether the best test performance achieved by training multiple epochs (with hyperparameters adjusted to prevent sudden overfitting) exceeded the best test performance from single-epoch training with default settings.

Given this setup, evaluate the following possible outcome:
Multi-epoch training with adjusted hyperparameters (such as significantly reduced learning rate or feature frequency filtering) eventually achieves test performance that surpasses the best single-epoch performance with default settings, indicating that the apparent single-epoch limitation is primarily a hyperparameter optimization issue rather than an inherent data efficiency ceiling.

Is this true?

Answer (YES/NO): NO